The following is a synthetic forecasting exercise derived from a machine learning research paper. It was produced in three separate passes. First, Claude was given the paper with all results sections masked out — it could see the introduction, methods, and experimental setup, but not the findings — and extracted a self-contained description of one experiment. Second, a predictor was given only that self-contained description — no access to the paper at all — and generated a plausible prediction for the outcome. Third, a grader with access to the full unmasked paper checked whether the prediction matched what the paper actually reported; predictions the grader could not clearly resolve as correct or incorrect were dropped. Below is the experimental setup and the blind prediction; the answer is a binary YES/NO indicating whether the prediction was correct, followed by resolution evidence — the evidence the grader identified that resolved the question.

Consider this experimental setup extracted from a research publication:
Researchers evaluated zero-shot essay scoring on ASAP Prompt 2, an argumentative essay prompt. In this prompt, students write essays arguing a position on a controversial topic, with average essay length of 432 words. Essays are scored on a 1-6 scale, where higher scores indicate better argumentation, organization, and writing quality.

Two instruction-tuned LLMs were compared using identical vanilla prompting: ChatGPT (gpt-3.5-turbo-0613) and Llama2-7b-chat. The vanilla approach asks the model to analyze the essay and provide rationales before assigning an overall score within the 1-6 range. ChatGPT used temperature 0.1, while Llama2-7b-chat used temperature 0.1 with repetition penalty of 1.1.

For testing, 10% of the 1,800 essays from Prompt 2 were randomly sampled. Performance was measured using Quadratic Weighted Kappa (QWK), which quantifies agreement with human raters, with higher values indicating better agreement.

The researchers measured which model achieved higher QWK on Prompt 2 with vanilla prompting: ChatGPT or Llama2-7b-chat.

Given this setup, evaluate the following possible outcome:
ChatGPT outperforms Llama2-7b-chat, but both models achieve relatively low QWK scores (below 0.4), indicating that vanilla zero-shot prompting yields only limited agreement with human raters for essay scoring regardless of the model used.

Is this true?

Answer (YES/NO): NO